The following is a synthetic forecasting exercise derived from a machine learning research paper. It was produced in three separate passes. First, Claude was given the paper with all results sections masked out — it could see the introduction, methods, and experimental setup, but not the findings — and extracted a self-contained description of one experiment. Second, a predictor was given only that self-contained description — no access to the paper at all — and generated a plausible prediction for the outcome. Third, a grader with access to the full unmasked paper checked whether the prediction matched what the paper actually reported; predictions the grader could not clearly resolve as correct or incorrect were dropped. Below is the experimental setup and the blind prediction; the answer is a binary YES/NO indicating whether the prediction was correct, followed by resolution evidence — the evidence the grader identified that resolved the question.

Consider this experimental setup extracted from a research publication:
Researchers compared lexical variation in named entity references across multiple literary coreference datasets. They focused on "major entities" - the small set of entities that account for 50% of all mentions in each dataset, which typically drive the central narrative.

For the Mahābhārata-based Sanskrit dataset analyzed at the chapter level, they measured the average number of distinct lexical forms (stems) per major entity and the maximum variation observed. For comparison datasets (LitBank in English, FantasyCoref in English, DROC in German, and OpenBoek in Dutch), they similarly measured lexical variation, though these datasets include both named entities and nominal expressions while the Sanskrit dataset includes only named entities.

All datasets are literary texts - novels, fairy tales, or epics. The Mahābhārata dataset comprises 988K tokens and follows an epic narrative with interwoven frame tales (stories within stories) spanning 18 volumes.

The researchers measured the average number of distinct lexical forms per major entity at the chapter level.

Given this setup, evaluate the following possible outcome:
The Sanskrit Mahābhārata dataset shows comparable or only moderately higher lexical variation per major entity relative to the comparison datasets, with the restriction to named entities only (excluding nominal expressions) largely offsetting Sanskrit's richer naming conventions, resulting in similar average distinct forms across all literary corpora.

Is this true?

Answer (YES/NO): NO